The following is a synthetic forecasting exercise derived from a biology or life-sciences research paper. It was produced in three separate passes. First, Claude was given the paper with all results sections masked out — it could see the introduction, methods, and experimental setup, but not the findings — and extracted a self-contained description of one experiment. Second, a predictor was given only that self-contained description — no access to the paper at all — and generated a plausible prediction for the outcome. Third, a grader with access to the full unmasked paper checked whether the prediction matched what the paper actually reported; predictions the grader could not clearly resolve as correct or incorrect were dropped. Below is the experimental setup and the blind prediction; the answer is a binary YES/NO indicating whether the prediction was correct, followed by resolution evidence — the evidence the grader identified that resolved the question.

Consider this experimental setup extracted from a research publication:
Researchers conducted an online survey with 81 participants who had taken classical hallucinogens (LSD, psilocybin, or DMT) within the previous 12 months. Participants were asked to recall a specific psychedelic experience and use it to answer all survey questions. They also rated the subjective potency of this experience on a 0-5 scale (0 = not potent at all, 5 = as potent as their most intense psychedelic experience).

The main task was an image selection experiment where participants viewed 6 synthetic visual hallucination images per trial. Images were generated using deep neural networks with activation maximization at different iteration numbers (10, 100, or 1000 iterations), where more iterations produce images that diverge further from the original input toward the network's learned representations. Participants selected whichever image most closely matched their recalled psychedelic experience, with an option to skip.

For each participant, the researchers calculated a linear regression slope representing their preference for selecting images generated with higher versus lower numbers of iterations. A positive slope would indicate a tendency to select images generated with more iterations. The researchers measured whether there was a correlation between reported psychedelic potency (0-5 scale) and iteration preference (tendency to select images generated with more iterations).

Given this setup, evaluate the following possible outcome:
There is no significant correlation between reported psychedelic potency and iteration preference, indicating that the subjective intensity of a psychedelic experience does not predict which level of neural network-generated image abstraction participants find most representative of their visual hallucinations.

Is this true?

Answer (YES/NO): NO